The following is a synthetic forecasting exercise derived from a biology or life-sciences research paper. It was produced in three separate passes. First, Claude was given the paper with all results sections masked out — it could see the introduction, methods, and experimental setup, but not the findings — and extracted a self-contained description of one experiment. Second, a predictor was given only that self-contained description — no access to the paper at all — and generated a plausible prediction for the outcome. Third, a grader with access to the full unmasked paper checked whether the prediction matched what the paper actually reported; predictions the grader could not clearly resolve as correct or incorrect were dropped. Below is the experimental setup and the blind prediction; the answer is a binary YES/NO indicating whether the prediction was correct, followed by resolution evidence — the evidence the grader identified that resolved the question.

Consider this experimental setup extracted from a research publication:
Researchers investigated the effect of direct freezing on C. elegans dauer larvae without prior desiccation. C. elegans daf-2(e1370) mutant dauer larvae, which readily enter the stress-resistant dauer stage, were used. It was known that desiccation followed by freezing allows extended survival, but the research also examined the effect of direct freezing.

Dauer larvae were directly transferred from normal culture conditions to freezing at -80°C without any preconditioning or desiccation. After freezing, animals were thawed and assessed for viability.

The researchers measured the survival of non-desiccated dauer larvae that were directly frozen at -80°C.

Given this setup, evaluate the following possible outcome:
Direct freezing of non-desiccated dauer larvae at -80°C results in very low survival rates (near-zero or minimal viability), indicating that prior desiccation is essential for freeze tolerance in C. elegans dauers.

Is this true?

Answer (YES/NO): YES